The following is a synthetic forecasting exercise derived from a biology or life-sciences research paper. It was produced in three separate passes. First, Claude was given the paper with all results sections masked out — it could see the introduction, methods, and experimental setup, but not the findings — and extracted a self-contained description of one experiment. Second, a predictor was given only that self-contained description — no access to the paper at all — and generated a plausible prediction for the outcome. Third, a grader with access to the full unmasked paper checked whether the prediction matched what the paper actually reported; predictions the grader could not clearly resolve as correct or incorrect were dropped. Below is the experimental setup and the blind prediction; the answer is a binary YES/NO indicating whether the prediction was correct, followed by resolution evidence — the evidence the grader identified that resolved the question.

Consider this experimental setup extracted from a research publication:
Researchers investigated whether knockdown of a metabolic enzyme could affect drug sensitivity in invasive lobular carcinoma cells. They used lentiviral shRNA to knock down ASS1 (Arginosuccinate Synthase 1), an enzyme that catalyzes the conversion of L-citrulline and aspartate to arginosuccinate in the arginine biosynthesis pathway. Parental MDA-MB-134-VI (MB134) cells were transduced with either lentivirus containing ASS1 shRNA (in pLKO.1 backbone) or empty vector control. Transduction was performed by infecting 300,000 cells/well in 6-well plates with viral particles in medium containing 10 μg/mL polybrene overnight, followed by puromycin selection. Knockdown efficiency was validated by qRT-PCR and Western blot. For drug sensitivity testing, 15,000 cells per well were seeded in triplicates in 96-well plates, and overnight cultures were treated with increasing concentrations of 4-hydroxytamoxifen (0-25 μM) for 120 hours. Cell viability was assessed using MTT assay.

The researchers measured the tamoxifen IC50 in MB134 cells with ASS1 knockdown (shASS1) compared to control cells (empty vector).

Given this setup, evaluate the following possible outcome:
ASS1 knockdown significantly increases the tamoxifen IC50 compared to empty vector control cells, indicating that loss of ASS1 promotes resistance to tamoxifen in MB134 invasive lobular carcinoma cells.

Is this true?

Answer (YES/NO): YES